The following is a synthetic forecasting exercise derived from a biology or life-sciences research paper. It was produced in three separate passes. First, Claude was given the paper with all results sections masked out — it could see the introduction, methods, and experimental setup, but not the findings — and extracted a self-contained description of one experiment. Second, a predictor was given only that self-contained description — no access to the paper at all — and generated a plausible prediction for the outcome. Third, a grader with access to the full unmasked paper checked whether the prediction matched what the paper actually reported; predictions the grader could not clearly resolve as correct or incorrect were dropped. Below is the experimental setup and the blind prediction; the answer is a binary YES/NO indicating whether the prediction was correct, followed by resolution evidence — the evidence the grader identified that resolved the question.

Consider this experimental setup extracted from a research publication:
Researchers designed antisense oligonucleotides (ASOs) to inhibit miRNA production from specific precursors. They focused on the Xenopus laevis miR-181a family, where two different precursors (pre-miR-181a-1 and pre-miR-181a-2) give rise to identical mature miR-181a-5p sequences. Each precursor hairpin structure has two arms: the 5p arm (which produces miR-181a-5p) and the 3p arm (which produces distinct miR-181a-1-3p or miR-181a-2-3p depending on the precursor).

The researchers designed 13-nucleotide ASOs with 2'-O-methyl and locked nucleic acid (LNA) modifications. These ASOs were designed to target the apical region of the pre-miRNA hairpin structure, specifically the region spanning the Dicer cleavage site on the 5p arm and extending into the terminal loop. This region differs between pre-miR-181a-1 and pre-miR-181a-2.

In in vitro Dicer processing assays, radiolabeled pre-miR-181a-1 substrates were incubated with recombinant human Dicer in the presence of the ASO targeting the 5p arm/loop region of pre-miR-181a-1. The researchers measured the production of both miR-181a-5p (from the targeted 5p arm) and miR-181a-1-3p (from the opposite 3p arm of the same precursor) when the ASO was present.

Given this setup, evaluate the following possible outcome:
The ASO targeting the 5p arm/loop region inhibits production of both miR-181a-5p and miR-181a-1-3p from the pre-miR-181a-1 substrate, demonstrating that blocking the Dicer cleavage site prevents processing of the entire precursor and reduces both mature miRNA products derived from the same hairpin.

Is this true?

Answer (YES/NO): NO